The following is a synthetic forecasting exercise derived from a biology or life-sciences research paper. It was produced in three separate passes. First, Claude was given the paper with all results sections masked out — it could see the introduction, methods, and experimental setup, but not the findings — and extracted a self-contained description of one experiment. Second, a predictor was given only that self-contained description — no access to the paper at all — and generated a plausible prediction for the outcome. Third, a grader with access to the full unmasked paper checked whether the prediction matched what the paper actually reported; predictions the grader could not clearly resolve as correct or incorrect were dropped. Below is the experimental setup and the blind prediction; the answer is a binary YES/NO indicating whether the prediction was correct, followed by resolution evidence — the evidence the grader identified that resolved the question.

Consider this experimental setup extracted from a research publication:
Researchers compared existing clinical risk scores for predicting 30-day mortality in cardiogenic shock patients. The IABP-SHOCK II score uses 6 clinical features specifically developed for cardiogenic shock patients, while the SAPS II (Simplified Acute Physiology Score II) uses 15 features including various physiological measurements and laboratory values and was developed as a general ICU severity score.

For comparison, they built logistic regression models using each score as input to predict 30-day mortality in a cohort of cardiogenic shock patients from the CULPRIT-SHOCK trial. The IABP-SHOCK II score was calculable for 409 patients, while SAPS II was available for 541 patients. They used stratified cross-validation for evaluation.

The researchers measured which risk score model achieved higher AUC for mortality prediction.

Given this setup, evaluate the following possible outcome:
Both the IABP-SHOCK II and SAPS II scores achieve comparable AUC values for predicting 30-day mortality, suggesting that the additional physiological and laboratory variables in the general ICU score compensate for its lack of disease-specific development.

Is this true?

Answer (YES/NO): NO